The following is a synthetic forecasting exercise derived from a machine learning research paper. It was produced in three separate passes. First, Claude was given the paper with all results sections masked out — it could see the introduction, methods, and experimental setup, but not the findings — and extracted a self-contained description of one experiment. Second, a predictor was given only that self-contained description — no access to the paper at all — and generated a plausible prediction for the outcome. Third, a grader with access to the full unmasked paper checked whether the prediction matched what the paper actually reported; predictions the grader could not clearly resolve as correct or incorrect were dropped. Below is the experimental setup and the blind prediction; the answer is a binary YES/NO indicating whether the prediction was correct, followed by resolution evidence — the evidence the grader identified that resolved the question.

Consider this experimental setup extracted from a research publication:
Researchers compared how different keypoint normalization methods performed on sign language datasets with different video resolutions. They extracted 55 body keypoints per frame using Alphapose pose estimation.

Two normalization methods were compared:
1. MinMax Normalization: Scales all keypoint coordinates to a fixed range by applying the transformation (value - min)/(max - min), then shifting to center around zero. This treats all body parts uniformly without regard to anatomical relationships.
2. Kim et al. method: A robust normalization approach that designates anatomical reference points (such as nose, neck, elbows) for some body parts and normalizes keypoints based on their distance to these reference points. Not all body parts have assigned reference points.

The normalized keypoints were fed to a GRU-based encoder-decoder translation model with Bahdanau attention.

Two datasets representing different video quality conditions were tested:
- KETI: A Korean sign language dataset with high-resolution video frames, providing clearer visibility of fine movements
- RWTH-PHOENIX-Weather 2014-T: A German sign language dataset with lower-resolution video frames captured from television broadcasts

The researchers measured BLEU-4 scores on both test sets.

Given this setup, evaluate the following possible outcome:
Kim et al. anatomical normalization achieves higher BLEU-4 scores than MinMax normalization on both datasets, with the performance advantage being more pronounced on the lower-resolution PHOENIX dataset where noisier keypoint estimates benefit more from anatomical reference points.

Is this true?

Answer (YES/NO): NO